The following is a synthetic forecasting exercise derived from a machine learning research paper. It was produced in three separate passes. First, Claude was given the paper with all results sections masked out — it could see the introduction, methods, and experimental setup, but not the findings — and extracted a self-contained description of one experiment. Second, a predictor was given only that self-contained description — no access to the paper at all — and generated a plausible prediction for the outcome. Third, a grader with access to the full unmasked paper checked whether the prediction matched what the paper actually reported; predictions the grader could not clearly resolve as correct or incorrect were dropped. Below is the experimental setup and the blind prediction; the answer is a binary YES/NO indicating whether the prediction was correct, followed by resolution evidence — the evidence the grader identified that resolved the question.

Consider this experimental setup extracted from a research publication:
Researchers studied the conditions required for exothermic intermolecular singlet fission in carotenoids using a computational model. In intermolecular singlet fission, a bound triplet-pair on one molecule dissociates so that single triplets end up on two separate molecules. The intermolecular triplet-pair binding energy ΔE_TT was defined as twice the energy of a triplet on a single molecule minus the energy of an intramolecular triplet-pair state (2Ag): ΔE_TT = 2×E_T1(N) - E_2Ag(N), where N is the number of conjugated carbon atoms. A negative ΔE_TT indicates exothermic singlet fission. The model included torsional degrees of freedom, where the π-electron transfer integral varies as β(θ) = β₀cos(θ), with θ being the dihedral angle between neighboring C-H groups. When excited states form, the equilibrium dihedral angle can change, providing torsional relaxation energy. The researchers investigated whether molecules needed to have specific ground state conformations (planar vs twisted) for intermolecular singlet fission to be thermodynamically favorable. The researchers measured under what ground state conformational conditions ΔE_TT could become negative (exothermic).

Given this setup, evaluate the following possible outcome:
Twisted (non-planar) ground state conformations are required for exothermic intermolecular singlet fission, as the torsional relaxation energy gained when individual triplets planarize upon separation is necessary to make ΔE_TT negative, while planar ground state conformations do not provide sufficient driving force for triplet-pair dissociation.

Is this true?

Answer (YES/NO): YES